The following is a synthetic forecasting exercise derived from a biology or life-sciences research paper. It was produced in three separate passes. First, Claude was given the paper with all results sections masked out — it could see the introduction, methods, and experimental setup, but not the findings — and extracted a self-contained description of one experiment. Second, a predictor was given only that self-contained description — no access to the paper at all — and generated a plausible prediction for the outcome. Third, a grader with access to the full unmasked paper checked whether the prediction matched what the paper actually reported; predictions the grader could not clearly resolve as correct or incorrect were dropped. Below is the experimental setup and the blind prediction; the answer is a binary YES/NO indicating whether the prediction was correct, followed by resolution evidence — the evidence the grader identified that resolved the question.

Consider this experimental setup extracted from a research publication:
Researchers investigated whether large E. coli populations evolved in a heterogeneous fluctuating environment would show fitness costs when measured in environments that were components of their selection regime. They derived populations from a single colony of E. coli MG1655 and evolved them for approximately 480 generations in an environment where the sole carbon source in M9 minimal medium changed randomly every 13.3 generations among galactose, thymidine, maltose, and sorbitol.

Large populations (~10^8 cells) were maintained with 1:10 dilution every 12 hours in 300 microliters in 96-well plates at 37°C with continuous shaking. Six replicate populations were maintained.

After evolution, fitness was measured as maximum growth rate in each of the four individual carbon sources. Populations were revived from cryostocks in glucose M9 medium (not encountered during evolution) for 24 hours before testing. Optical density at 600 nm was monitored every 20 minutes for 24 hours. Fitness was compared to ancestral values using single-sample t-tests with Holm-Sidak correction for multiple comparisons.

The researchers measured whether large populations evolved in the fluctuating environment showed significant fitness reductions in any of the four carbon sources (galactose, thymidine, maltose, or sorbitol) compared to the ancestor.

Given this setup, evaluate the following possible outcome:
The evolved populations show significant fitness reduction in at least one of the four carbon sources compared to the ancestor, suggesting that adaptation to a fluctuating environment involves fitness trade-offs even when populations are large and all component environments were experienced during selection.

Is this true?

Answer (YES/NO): NO